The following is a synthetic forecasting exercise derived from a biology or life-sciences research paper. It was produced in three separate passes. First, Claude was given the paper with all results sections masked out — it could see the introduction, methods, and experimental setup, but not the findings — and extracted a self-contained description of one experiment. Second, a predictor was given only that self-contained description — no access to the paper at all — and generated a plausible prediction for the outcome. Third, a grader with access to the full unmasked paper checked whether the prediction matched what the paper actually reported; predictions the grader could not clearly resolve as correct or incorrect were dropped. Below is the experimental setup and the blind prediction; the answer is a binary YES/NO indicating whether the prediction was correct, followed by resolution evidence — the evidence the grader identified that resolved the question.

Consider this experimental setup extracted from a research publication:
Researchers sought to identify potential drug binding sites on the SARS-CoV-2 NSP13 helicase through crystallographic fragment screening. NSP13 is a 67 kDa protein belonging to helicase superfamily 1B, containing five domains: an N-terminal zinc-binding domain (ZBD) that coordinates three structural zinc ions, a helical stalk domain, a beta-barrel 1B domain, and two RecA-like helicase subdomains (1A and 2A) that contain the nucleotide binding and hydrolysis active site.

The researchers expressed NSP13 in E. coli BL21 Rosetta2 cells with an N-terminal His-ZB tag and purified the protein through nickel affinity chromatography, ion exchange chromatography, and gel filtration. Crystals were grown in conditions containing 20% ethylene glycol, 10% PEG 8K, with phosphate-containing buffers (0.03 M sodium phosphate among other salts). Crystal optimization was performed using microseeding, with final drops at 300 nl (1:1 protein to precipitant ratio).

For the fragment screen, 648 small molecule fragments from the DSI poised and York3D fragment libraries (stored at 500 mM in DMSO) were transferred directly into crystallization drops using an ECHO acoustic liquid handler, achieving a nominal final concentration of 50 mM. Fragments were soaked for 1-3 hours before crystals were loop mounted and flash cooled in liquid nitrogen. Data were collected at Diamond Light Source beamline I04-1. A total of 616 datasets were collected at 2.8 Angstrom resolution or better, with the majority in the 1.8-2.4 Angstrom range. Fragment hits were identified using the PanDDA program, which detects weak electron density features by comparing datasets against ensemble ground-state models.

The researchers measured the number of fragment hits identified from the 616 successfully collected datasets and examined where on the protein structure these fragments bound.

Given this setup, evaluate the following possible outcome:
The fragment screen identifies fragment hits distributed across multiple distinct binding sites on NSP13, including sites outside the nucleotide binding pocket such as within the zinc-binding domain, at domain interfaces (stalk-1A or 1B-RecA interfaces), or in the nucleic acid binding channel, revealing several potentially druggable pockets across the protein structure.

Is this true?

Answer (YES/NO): YES